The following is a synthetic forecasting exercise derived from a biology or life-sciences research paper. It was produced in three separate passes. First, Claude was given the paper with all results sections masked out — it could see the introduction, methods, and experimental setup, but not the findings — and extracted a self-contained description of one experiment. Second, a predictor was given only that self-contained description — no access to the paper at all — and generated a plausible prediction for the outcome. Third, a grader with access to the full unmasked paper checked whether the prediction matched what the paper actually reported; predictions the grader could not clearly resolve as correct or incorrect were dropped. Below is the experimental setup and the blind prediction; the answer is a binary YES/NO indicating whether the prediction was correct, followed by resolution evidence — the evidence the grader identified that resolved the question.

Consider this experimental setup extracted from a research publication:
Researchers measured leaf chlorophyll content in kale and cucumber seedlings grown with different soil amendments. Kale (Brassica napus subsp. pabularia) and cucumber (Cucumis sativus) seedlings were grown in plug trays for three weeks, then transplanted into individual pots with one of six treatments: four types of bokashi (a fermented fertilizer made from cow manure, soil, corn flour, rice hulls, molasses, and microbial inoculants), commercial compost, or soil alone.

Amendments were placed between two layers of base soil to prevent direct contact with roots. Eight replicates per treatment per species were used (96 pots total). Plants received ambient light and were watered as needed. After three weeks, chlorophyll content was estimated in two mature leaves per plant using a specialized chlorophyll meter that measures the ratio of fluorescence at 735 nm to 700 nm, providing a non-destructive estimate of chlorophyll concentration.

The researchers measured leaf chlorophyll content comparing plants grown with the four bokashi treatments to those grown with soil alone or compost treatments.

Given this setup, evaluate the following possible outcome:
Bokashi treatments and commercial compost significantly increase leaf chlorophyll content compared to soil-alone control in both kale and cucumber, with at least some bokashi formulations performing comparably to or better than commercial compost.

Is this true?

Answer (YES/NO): NO